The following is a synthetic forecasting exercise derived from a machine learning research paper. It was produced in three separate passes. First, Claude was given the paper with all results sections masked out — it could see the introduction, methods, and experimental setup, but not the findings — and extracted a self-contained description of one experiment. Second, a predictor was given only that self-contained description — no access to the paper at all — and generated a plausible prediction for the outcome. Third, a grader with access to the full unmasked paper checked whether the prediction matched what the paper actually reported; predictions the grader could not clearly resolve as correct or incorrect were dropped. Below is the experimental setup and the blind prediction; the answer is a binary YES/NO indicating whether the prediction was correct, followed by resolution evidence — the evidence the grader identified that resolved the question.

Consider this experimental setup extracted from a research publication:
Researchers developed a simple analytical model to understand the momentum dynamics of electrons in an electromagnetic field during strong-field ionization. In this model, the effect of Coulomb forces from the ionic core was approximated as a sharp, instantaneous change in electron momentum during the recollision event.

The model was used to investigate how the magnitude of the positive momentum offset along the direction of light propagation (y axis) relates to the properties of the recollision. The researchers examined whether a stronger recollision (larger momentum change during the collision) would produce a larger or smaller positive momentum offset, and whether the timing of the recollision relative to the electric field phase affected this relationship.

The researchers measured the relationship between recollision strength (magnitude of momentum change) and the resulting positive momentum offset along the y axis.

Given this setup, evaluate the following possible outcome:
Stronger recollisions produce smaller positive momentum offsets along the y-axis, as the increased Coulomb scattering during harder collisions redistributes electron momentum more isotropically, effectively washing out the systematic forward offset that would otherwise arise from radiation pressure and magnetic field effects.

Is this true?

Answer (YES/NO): NO